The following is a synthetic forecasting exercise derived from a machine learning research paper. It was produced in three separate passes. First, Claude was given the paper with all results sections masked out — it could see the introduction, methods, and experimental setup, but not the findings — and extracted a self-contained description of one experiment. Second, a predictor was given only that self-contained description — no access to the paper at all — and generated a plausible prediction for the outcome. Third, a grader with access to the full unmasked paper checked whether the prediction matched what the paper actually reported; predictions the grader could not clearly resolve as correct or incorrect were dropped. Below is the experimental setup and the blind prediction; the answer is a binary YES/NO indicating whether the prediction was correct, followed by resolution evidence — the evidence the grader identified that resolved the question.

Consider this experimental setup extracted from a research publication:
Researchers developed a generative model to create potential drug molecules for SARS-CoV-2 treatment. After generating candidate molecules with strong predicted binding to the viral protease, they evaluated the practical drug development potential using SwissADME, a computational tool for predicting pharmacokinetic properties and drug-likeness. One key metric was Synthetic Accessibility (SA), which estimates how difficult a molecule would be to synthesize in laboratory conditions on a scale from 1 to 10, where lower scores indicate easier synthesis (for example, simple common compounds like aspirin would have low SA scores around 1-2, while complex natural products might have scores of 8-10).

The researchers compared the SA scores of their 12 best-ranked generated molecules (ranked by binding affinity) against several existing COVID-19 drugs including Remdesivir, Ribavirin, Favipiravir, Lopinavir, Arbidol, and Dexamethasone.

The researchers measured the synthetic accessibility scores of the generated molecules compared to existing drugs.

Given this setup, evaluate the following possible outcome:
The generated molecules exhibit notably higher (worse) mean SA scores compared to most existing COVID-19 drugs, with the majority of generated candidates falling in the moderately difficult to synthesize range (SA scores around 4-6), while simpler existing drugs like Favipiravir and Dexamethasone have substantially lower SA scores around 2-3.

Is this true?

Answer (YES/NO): NO